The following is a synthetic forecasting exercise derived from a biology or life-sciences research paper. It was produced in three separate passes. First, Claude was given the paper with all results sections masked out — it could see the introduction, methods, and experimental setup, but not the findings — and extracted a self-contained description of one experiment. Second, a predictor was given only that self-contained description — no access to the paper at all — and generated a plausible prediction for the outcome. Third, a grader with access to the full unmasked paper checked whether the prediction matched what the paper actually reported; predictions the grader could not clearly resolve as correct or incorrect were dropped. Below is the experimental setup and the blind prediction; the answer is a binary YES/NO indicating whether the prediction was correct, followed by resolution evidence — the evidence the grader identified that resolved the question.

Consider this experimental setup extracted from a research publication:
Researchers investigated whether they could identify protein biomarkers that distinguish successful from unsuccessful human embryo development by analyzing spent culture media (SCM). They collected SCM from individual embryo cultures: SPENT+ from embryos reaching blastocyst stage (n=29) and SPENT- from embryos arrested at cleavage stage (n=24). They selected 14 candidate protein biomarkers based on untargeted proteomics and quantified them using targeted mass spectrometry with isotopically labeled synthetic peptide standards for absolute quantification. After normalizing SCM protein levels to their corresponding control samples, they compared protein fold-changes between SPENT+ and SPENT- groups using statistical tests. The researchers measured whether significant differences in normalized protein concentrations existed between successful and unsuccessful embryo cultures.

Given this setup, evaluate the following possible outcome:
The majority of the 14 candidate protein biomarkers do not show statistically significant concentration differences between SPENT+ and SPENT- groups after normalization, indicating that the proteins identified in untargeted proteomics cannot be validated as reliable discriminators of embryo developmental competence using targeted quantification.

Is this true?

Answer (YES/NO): YES